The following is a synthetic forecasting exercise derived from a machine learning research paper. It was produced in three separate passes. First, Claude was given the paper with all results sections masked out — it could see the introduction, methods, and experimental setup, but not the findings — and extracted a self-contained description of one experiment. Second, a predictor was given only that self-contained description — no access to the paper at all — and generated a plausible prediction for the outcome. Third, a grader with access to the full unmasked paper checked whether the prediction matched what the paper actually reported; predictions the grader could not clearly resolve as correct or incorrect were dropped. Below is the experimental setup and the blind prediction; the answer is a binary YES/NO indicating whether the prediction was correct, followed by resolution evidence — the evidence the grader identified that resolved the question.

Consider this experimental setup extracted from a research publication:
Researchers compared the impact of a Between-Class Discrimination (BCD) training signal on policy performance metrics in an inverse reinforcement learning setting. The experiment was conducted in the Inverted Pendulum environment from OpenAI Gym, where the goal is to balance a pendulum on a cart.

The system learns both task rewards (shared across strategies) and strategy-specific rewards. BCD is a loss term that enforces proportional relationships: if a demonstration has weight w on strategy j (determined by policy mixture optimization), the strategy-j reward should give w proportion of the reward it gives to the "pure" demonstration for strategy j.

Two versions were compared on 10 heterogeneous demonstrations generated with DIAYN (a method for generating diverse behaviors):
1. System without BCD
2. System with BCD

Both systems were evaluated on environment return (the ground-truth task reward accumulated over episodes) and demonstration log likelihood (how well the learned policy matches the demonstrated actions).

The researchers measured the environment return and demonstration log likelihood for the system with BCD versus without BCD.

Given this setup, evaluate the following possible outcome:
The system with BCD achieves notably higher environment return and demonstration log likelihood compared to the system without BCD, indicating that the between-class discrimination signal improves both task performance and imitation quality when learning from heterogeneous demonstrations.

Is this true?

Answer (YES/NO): YES